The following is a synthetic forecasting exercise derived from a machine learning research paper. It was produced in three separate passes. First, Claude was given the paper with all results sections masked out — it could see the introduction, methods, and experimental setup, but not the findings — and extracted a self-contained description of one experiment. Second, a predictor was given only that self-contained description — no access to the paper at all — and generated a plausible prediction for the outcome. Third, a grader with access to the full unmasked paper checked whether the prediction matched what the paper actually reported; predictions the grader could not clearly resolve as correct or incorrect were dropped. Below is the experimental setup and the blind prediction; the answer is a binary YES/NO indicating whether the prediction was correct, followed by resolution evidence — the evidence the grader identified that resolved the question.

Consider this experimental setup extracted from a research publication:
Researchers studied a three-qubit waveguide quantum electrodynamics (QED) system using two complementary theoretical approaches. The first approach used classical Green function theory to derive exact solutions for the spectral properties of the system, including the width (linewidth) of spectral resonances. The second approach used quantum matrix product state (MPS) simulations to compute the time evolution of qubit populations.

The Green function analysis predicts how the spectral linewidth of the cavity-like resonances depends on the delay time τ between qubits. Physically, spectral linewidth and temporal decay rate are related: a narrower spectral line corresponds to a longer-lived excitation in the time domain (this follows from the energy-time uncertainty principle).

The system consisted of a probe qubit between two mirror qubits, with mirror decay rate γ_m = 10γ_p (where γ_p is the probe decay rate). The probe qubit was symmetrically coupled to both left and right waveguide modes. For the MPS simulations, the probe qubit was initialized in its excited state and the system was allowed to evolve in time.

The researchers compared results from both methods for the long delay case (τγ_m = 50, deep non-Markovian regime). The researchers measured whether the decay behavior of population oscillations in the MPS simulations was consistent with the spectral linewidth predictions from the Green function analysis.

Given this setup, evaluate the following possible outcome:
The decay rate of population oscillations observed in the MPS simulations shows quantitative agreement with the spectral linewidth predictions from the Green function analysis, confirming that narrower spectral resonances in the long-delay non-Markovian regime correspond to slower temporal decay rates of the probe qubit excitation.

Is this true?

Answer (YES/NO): NO